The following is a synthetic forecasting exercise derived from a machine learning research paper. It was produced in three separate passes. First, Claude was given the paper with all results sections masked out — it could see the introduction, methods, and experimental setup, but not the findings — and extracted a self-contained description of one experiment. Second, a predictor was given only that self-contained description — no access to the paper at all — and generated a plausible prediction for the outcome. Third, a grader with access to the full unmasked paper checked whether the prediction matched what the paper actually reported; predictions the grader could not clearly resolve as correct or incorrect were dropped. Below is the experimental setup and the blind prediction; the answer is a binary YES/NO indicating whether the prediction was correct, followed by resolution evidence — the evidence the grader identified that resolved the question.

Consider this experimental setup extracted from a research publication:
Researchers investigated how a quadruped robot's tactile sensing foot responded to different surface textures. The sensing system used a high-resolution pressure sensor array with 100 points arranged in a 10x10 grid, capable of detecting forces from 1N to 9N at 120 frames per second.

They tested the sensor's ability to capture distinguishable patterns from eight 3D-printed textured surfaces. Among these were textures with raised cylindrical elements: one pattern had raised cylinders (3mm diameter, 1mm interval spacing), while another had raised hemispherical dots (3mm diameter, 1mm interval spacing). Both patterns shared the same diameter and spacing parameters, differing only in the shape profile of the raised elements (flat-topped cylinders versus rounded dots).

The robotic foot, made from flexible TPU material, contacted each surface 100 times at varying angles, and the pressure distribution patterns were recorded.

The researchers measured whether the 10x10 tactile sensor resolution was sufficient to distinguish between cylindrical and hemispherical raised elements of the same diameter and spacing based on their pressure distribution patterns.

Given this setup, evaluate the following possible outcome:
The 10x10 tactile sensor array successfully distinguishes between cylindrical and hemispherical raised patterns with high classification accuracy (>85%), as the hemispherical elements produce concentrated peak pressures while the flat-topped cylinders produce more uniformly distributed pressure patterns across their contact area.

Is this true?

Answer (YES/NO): NO